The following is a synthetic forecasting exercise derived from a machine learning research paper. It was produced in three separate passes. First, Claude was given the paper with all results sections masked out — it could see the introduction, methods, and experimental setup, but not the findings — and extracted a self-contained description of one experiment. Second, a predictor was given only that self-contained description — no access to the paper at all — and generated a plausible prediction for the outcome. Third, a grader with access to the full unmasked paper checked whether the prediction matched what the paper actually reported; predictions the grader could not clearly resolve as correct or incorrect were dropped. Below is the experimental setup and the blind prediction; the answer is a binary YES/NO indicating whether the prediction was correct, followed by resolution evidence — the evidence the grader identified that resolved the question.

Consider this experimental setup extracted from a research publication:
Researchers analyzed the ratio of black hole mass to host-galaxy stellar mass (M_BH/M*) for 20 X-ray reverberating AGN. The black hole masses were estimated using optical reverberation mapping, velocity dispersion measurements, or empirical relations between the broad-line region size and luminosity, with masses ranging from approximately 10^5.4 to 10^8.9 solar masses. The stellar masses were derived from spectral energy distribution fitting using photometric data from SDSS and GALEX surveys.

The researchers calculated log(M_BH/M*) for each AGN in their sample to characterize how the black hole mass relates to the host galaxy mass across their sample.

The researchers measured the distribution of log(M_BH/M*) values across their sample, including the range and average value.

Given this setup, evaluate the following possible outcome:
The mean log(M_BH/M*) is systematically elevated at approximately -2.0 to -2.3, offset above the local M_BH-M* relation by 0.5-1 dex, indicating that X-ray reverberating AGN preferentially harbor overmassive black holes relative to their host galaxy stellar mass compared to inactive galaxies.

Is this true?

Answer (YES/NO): NO